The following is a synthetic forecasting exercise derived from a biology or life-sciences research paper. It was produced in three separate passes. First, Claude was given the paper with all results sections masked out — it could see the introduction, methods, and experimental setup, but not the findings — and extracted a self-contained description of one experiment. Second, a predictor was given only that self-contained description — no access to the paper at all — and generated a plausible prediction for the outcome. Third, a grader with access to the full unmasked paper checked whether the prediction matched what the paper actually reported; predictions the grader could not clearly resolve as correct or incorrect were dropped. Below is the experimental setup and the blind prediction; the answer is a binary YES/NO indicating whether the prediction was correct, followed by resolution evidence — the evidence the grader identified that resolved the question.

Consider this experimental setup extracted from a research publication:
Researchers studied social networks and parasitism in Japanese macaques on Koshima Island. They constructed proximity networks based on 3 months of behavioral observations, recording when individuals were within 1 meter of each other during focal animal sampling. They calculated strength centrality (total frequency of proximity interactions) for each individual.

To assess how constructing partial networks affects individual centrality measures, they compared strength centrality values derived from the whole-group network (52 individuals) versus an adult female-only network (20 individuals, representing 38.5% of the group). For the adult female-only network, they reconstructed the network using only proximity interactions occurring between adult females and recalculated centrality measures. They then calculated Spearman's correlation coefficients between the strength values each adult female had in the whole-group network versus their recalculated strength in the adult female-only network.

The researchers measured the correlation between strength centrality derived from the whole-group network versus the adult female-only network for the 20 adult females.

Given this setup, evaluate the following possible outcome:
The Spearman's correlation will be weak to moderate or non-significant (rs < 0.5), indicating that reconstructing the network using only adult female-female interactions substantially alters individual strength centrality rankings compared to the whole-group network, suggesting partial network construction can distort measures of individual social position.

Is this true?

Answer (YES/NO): YES